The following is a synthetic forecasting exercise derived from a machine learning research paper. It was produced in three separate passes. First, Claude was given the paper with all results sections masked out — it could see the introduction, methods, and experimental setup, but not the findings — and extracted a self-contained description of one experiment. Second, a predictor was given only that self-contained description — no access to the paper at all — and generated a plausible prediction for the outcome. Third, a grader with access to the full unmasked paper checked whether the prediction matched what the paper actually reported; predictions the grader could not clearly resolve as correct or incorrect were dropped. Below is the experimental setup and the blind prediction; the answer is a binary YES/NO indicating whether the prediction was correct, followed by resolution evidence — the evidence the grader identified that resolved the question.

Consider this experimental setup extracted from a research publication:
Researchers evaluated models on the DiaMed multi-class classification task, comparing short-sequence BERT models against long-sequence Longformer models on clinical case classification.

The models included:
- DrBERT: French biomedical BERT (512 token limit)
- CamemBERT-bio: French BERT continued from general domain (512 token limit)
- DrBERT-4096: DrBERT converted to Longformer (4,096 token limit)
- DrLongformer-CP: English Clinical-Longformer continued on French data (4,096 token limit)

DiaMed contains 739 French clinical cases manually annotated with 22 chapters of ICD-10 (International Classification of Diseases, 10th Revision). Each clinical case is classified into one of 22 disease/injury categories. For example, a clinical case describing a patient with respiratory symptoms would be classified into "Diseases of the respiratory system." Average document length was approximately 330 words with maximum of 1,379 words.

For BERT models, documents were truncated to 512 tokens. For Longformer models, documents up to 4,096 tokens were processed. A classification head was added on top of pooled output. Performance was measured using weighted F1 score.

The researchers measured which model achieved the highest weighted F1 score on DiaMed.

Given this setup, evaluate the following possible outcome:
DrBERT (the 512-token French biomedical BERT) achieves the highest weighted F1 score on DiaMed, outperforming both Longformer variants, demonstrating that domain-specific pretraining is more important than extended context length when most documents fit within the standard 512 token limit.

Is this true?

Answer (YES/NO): NO